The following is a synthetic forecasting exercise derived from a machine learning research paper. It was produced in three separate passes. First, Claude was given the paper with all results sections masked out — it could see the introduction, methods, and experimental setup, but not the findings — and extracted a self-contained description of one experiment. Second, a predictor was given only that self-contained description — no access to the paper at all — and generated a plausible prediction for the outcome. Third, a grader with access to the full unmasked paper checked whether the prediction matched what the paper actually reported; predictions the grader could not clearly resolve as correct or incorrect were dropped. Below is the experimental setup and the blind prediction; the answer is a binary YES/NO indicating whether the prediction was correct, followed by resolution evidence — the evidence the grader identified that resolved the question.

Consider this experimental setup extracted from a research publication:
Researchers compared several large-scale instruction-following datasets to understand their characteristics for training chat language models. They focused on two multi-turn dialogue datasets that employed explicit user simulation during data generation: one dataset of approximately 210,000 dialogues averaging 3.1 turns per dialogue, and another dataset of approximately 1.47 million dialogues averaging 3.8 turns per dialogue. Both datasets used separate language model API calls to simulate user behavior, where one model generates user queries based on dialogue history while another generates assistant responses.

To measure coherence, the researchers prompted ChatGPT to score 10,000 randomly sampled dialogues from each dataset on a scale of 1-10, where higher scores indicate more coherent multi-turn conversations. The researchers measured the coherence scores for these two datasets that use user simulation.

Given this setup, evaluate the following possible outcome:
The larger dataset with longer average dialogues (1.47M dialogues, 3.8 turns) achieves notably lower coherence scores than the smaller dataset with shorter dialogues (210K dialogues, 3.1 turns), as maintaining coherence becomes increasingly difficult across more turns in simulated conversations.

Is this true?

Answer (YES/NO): NO